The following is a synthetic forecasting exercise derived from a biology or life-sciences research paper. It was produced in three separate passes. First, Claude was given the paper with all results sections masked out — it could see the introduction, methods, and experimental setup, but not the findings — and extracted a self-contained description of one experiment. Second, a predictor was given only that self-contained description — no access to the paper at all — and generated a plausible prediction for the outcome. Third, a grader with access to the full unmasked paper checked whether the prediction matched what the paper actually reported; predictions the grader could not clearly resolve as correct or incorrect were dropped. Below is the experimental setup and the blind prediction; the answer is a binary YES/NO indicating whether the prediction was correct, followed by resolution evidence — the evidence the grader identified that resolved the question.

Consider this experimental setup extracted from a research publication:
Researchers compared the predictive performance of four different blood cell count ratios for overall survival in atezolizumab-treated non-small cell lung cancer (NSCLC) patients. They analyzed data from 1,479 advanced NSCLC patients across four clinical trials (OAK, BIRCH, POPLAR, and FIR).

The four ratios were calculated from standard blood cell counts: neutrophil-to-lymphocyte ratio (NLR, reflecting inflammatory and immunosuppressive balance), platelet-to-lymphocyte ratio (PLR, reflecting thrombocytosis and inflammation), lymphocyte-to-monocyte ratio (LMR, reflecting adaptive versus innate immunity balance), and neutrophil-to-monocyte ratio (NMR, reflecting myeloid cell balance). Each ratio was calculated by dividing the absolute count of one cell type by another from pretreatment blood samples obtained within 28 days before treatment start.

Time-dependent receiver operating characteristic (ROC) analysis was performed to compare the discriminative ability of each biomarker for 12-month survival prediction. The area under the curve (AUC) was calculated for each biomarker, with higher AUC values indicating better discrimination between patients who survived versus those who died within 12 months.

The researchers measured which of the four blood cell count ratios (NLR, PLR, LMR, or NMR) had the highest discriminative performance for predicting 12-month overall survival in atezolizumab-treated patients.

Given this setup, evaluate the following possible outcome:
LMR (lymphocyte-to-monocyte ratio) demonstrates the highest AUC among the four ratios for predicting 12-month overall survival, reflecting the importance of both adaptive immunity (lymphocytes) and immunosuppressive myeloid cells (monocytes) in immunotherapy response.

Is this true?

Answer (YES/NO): NO